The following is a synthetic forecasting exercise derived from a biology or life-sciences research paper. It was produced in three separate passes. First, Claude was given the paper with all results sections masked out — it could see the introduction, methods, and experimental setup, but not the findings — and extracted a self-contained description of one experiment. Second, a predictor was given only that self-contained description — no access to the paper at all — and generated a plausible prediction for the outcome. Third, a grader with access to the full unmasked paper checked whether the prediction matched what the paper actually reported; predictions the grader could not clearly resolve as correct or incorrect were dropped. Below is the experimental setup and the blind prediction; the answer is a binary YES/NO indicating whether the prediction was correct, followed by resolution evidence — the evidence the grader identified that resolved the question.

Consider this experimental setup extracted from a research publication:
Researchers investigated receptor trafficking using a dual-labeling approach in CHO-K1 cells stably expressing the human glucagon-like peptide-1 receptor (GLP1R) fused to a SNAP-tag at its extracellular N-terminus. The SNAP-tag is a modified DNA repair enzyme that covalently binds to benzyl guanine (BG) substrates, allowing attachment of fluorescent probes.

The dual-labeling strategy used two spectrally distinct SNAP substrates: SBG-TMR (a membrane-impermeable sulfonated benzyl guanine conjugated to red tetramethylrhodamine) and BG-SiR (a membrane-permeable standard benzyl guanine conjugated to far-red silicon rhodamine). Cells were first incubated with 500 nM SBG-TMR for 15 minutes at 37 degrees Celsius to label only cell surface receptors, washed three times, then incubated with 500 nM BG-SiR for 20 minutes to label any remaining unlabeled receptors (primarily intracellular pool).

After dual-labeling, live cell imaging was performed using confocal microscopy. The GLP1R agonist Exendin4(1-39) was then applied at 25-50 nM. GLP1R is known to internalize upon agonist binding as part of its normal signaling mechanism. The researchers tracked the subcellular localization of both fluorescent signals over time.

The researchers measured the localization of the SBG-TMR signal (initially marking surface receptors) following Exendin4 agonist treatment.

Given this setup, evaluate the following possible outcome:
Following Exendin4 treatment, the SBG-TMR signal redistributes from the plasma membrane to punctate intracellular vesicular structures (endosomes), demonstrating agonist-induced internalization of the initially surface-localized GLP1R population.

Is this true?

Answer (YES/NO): YES